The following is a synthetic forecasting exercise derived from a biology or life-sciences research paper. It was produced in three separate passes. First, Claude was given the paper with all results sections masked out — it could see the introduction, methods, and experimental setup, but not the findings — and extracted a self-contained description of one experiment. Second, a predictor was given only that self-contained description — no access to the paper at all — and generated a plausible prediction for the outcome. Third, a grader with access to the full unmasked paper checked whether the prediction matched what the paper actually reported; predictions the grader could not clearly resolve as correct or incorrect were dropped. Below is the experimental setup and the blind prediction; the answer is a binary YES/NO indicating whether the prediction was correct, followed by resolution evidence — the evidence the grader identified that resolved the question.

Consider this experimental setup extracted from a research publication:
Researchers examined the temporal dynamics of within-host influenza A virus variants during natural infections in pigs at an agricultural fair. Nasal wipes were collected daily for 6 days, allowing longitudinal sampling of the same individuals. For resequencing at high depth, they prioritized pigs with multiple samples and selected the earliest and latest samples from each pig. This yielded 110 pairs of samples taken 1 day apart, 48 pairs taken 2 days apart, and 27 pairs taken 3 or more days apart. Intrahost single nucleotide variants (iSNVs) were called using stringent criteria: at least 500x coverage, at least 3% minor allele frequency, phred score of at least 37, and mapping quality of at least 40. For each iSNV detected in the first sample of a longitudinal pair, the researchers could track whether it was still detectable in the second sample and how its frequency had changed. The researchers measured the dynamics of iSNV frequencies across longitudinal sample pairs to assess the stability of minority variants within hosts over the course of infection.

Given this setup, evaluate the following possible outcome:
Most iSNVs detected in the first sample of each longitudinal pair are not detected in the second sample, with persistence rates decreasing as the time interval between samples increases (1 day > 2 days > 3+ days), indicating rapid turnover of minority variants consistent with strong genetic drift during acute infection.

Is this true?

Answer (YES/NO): NO